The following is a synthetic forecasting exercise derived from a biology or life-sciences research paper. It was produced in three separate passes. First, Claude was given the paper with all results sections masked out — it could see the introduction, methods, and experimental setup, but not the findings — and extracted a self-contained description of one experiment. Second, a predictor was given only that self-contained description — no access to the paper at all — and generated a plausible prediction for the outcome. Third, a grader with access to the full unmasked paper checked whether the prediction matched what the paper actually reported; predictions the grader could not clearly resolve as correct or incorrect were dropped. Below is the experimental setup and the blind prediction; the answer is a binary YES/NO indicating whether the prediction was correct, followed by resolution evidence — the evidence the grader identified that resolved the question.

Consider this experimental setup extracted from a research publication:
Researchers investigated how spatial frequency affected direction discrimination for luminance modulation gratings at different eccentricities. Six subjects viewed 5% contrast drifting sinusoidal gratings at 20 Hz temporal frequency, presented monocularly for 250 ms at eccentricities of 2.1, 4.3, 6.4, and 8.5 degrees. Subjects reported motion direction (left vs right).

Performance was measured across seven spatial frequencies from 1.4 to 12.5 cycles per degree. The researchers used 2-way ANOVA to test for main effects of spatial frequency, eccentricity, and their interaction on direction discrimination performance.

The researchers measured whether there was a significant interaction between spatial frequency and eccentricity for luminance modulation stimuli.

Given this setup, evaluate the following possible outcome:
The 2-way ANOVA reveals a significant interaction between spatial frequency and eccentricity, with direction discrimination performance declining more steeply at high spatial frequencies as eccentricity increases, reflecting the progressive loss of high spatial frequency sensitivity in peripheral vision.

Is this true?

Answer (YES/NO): YES